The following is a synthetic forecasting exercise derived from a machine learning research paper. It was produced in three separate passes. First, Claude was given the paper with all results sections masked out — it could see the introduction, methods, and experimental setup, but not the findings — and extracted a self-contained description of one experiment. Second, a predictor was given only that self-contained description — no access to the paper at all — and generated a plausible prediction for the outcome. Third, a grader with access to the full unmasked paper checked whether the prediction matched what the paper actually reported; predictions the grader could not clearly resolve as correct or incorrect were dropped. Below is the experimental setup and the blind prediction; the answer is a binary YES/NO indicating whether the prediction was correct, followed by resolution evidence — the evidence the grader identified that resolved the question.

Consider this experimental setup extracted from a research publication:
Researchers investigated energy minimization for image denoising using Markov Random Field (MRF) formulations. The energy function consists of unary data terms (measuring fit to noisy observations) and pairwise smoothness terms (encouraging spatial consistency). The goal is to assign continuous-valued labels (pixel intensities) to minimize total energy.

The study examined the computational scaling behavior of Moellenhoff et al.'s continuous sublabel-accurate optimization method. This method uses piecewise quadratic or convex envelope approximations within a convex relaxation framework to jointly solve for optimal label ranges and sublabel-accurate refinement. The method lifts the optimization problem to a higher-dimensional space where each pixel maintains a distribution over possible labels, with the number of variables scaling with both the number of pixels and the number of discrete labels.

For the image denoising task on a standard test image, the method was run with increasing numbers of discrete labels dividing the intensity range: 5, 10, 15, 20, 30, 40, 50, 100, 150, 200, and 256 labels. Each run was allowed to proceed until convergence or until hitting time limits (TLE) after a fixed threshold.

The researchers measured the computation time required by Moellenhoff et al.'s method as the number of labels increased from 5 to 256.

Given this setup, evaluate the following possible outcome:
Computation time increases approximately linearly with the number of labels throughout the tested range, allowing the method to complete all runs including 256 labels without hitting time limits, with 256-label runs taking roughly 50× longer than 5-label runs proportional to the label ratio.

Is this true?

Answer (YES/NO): NO